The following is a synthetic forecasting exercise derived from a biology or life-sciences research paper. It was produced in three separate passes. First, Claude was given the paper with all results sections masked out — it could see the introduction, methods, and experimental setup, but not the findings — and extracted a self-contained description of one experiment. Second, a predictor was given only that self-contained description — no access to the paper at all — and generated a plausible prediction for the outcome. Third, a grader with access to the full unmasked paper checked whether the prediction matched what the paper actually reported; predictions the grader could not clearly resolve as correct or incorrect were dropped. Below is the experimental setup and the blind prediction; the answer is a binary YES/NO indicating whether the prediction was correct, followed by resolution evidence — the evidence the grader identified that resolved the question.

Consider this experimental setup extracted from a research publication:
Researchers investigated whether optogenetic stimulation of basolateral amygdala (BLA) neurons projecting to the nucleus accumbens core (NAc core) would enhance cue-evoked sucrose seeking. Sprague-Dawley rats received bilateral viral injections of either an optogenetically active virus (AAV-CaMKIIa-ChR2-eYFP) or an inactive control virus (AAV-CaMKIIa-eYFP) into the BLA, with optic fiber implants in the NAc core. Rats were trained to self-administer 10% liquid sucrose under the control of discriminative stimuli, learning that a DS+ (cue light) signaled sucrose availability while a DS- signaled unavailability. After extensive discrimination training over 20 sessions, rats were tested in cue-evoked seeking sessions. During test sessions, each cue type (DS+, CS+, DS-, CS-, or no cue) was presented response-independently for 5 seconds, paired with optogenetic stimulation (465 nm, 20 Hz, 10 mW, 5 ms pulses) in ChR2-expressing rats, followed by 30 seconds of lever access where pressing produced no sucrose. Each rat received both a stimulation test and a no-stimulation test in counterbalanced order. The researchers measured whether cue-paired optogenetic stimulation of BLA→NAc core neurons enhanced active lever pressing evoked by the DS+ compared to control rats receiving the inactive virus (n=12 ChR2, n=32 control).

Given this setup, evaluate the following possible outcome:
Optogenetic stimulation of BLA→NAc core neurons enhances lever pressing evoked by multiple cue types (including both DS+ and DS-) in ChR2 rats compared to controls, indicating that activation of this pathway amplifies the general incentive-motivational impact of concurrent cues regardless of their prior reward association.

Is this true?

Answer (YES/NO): NO